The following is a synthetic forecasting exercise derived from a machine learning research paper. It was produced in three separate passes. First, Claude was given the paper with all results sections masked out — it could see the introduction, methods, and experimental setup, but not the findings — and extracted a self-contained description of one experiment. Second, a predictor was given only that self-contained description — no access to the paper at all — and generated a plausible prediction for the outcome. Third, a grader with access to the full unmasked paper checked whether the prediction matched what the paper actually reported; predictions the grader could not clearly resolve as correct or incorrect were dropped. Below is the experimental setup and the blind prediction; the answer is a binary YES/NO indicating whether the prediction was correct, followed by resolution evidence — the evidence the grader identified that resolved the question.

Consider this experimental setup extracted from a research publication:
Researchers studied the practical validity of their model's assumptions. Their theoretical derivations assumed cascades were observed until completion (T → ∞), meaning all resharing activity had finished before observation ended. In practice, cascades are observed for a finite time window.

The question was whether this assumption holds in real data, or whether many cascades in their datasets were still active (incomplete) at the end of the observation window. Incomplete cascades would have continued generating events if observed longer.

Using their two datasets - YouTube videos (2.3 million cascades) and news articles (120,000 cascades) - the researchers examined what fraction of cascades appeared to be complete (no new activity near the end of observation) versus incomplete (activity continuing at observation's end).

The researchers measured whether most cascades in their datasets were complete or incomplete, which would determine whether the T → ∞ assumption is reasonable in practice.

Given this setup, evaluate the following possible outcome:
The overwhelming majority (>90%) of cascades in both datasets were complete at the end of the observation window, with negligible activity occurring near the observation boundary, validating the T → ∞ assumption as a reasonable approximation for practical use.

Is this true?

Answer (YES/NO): YES